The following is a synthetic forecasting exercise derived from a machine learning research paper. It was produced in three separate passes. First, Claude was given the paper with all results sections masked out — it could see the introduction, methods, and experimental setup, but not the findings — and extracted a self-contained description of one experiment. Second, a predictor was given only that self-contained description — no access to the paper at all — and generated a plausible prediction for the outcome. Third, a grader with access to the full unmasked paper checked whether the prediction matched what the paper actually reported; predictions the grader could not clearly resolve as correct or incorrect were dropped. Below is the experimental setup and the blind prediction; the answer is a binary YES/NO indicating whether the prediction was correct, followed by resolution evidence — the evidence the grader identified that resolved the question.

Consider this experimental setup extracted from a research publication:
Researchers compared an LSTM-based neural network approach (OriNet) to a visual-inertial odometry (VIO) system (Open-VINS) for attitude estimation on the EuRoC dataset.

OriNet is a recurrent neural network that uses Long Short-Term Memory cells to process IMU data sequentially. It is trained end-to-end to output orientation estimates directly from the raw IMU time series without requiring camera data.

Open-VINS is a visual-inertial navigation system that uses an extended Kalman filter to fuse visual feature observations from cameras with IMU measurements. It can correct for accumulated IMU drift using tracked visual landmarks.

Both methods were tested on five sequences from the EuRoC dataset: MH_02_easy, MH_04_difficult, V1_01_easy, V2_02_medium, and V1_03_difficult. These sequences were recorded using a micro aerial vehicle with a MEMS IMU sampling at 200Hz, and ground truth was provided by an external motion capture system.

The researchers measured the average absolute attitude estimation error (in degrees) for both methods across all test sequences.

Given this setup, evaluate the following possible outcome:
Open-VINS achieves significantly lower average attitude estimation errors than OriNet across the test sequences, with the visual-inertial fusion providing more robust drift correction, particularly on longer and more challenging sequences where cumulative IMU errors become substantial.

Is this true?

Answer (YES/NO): YES